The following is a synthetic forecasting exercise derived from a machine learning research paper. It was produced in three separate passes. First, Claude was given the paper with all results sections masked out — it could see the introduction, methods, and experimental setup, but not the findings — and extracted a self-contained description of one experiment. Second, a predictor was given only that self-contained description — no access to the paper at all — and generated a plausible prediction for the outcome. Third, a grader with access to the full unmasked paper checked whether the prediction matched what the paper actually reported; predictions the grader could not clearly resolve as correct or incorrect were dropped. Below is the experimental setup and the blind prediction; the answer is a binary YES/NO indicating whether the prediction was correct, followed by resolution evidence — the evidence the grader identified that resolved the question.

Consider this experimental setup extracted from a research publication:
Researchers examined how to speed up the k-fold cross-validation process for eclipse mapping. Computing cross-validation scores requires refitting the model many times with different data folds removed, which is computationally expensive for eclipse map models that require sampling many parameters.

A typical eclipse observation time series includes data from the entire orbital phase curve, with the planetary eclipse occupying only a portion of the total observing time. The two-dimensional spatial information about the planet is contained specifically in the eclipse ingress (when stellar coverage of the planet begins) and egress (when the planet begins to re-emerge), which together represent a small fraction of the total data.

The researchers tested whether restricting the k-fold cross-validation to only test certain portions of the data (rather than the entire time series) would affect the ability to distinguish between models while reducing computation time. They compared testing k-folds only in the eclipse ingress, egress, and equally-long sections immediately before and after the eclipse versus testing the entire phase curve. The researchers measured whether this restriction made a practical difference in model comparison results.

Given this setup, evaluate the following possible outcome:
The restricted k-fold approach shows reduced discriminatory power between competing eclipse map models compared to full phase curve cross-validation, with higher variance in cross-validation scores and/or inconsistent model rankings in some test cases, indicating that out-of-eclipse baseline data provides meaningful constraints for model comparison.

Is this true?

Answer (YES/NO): NO